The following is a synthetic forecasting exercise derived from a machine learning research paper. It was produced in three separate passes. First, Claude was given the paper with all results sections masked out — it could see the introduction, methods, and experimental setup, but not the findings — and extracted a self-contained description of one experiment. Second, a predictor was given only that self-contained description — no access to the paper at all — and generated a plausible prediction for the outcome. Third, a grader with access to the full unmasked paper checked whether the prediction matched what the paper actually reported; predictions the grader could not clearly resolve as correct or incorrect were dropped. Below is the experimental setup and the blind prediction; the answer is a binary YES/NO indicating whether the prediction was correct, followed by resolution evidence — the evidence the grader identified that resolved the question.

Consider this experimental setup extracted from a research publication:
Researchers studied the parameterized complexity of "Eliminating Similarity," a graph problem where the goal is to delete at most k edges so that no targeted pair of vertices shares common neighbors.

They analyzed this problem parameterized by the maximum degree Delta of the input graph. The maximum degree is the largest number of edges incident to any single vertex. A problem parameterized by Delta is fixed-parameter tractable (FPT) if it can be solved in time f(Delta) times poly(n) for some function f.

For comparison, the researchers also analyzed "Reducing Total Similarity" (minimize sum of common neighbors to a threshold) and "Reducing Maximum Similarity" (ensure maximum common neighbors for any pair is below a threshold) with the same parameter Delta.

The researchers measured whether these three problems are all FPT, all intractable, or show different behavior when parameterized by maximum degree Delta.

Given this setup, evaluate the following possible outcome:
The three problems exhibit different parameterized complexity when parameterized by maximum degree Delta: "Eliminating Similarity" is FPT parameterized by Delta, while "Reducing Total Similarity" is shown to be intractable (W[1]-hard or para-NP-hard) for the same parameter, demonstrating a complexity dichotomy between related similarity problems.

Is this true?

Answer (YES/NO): NO